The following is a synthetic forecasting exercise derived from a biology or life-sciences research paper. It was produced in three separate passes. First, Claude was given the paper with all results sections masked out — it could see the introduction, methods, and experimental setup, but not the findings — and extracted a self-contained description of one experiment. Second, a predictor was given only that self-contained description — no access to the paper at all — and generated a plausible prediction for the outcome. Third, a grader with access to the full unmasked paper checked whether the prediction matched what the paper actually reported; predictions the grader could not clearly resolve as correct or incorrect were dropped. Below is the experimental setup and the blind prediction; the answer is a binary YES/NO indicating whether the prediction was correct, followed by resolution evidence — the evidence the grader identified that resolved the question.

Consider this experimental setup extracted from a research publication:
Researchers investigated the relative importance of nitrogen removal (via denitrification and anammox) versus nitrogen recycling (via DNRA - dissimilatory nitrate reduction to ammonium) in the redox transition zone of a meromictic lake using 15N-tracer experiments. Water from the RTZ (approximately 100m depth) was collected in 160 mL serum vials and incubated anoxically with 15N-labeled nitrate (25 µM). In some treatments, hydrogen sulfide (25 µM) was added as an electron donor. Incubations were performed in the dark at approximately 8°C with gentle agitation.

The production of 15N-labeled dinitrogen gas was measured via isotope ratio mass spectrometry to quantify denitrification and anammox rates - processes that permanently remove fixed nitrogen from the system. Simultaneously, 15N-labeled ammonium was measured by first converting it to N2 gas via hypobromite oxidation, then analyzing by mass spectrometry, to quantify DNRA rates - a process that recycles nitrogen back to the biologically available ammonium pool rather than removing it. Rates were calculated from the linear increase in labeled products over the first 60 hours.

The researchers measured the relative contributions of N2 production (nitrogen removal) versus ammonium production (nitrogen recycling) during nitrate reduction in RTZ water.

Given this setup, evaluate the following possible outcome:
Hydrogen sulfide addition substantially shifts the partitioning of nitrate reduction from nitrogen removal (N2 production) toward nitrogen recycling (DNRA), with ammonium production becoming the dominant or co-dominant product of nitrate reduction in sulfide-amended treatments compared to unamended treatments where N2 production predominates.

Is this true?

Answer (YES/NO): YES